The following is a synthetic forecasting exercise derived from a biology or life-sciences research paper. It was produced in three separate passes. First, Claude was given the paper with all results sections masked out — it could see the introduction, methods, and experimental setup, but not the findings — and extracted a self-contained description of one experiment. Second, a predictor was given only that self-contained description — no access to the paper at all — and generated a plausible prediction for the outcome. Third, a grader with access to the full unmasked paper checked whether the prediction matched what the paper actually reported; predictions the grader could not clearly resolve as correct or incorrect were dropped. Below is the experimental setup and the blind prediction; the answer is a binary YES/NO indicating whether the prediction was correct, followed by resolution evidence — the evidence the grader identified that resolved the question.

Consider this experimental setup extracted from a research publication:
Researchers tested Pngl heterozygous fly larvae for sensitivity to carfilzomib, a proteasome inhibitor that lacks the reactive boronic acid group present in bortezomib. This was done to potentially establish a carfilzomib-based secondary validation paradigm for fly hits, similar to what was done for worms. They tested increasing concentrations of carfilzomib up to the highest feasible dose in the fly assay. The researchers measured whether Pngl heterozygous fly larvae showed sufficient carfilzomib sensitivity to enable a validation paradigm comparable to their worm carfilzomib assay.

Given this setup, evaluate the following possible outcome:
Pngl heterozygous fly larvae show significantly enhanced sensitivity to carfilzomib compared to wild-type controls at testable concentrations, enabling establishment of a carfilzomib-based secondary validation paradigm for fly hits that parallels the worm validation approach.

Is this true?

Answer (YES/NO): NO